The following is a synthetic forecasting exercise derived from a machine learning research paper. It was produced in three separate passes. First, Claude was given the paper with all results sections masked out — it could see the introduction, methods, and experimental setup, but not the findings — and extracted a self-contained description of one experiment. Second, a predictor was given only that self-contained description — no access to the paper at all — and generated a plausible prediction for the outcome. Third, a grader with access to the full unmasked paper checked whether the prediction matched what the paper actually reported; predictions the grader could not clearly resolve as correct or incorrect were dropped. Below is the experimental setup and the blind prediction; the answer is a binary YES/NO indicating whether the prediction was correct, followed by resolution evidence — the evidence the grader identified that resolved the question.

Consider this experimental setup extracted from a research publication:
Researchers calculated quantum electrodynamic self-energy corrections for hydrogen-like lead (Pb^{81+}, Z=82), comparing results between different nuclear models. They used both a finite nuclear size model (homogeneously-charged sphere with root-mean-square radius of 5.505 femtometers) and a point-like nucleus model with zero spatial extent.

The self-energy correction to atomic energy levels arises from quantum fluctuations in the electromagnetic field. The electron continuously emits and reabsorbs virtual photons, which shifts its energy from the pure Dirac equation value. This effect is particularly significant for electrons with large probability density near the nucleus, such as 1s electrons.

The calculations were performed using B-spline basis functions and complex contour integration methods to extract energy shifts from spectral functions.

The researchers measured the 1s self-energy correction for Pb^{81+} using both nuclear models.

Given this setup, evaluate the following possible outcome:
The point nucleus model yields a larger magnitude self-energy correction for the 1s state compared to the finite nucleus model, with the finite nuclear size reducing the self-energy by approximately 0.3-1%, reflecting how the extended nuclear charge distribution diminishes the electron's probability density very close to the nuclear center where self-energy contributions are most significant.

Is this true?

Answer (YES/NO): YES